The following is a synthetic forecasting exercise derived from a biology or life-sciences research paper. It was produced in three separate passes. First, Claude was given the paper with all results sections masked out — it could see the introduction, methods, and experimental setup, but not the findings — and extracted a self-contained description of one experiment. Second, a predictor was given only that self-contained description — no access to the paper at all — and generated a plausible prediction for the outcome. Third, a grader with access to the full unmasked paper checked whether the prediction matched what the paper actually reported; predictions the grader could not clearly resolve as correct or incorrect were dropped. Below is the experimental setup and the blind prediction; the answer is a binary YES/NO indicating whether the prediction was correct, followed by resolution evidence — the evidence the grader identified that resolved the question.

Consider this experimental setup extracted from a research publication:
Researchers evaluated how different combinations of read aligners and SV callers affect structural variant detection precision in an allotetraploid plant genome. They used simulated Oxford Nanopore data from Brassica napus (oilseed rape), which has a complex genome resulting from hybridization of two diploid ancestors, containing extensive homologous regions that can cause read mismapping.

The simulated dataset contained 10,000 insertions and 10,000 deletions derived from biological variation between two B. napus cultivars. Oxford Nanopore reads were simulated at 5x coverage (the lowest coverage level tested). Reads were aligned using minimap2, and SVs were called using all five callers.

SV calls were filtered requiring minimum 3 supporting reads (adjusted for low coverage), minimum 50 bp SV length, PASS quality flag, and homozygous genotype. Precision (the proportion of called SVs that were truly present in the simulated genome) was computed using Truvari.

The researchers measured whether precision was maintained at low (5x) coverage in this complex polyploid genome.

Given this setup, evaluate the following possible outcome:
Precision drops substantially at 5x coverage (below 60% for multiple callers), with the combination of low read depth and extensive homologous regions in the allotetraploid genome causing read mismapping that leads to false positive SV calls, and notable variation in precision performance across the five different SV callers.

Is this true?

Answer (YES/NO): NO